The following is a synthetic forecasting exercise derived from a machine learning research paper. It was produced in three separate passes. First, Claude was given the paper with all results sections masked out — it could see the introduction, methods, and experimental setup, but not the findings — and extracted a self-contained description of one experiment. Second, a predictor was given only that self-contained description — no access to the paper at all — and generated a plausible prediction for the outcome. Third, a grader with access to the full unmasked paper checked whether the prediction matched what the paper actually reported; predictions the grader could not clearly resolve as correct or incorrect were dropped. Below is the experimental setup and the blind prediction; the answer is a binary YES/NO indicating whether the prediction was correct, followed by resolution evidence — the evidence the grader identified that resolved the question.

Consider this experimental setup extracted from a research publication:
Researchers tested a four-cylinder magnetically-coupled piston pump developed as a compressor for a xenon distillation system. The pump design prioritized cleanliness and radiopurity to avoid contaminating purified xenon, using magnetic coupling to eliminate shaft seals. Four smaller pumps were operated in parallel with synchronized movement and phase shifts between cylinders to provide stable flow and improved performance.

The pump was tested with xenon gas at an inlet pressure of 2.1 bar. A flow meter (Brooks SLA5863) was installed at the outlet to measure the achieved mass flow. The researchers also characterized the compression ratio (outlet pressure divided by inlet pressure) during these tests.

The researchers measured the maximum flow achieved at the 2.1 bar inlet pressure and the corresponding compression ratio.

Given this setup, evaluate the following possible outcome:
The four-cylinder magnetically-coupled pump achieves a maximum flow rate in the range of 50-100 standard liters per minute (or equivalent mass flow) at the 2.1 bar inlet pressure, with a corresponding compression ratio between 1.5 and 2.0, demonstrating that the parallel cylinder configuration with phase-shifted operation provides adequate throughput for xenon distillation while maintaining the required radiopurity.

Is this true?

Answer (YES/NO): NO